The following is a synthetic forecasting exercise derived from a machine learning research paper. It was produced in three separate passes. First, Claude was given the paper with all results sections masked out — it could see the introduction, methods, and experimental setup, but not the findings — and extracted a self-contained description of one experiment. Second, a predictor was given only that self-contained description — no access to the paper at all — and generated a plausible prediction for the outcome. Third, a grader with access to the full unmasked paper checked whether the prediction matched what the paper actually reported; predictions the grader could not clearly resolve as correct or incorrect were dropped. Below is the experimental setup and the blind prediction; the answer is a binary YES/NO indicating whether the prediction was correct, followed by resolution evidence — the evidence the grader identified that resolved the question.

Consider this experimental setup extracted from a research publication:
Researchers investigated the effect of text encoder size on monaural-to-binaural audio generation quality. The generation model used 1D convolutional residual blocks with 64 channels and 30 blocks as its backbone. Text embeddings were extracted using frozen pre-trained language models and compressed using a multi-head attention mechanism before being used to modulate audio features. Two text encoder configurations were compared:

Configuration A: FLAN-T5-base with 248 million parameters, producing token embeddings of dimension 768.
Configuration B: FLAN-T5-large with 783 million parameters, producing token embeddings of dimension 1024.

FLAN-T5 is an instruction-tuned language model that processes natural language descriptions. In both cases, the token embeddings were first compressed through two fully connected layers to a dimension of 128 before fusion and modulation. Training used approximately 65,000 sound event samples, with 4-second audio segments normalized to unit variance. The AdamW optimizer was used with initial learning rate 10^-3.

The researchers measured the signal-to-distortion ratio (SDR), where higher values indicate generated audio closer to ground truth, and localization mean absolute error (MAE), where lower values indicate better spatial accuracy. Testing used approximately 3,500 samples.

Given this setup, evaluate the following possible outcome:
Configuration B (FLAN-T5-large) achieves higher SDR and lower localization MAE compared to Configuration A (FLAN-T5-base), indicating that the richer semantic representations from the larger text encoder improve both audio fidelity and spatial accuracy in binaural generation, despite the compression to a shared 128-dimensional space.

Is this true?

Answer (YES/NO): YES